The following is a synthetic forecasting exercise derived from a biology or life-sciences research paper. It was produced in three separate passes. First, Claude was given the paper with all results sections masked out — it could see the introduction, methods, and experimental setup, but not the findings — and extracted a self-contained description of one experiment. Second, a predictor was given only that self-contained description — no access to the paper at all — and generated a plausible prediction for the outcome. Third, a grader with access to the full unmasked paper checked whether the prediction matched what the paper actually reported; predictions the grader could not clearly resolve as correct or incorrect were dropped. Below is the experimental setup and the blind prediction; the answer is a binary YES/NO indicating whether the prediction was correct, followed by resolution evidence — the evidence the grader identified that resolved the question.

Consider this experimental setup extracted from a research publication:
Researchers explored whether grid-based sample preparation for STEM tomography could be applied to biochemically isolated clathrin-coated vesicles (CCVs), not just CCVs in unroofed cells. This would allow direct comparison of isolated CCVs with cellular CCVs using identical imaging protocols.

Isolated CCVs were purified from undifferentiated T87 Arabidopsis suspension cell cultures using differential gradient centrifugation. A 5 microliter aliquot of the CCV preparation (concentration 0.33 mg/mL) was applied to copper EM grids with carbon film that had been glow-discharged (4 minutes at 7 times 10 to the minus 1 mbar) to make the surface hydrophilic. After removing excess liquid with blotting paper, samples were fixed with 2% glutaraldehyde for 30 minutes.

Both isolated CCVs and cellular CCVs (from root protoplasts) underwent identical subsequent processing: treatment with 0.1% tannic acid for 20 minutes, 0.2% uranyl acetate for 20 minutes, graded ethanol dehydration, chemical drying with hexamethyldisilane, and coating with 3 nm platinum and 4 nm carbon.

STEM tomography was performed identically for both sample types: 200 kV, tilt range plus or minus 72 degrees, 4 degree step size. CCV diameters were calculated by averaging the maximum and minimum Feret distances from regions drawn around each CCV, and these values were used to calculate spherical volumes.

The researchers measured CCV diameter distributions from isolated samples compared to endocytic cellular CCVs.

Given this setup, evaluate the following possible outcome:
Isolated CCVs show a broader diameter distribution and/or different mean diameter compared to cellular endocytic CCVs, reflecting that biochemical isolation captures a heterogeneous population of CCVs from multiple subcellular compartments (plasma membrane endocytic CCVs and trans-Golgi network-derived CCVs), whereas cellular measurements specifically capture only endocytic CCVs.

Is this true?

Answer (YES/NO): YES